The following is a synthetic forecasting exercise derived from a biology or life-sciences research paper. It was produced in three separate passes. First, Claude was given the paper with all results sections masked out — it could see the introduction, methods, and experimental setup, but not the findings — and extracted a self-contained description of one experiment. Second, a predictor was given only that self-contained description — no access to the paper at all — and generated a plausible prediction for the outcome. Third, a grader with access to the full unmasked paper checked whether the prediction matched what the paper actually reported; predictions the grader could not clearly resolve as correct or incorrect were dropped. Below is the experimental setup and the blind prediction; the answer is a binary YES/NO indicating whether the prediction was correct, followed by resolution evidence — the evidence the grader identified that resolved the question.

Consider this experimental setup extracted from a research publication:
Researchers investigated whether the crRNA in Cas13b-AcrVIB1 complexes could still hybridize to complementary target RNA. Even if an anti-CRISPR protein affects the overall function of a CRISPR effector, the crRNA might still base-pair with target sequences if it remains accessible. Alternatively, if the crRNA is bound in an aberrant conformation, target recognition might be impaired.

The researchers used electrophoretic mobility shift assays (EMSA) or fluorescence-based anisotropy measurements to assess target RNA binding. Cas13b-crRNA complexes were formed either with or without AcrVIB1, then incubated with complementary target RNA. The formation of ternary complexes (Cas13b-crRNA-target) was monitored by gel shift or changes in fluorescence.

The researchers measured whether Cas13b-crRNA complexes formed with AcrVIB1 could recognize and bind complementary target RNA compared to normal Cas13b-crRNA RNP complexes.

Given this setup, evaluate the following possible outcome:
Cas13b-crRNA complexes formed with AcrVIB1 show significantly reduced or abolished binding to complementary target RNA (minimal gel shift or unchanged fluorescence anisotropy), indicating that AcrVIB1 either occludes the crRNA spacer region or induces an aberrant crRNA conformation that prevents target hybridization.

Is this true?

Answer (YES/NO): NO